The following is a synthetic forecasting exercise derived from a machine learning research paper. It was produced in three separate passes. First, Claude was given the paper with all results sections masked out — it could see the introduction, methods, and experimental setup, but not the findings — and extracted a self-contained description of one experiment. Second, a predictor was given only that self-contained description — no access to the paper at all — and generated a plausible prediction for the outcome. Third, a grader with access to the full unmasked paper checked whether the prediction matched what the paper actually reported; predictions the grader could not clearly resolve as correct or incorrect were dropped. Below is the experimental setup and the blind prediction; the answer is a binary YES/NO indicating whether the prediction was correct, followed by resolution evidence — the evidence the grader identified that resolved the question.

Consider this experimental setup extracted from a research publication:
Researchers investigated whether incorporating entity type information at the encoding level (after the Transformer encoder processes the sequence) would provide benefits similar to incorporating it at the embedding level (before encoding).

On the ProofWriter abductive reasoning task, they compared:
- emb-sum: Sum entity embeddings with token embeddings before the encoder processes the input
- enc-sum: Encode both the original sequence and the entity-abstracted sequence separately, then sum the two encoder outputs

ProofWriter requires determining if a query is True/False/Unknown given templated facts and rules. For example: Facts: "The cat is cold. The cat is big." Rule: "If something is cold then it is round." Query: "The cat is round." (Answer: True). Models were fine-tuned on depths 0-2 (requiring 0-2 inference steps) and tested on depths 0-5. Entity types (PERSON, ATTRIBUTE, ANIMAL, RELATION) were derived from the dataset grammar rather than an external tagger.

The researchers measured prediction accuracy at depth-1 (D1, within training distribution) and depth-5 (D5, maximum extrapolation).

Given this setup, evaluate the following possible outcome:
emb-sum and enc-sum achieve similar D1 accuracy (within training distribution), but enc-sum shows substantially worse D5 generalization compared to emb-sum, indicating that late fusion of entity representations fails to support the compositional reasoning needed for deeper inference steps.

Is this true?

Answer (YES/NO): NO